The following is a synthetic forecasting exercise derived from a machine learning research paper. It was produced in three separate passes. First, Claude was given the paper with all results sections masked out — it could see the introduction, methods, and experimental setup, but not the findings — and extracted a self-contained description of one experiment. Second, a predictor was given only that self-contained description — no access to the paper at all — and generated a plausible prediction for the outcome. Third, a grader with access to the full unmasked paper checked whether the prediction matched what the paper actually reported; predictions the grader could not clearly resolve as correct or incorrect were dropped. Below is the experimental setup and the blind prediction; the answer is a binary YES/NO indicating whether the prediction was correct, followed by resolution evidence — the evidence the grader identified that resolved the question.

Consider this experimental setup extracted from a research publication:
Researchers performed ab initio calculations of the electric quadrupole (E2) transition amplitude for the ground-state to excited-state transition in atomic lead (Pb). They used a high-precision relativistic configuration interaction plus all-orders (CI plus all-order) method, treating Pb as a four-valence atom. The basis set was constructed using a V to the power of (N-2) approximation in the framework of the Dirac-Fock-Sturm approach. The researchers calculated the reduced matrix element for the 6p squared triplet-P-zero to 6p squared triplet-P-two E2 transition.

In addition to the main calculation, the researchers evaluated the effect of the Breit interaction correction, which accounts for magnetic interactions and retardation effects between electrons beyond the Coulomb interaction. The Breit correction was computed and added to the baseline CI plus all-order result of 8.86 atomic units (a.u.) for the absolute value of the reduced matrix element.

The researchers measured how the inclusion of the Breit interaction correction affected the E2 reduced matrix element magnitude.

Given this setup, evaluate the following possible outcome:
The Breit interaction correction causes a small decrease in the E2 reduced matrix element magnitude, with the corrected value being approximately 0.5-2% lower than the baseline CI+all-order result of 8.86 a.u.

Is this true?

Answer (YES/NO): NO